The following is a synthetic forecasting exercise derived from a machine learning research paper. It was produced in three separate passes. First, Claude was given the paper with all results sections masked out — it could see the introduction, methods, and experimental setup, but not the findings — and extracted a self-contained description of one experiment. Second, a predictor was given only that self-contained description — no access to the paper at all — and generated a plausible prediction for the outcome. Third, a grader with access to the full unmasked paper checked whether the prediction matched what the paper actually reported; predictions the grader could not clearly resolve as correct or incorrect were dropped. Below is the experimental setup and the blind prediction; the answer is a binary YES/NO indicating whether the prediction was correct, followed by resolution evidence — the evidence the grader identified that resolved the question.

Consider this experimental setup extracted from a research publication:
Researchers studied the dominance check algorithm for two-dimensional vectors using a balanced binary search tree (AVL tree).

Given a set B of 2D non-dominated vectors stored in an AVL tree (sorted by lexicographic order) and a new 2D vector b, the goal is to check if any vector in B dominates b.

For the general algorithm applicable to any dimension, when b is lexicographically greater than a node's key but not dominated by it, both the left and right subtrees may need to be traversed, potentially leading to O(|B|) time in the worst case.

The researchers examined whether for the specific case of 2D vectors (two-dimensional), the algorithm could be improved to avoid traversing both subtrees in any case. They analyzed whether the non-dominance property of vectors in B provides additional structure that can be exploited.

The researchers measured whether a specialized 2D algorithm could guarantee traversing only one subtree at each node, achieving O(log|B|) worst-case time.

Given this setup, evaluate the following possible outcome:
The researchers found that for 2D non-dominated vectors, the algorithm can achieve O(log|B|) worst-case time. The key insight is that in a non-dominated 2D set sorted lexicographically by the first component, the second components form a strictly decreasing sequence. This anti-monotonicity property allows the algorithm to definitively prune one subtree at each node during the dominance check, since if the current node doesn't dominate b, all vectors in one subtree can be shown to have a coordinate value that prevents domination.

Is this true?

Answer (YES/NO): YES